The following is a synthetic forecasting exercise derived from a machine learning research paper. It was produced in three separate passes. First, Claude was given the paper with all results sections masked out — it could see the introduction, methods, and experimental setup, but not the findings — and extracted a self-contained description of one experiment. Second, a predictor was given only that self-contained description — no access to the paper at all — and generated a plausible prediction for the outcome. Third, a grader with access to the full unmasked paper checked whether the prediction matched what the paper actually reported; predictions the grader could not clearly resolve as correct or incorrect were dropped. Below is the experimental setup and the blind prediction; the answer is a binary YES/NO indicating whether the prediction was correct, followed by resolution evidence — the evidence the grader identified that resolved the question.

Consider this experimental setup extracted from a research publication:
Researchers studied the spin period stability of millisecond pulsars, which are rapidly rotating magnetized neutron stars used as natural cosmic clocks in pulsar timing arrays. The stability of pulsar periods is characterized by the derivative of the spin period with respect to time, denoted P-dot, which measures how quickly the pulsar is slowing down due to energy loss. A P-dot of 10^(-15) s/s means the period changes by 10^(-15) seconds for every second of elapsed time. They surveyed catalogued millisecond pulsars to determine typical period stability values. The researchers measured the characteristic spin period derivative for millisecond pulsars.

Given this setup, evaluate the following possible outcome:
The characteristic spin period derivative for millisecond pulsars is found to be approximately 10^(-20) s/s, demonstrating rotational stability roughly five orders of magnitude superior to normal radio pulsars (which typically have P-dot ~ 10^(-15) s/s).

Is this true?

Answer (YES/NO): NO